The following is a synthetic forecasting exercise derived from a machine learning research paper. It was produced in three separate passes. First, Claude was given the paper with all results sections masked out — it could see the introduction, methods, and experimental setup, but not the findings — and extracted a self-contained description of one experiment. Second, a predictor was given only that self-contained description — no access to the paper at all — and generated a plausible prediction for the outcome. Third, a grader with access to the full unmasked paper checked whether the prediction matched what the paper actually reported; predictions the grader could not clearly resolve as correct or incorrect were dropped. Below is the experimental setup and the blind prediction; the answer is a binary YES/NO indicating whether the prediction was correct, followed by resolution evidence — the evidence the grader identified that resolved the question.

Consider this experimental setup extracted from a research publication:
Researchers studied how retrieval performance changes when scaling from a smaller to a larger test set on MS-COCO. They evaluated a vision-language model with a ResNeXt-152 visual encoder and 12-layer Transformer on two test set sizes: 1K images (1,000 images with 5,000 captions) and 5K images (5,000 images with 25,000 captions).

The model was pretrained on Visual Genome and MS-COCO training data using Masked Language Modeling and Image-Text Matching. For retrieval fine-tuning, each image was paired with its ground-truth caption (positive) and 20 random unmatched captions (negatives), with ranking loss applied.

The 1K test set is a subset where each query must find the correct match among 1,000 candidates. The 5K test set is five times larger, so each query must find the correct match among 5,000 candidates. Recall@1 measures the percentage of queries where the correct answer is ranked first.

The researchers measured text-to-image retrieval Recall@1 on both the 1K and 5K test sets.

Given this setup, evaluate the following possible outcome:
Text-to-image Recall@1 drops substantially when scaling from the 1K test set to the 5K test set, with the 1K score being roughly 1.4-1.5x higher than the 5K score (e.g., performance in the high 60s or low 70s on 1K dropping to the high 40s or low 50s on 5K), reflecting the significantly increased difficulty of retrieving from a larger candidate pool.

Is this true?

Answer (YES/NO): YES